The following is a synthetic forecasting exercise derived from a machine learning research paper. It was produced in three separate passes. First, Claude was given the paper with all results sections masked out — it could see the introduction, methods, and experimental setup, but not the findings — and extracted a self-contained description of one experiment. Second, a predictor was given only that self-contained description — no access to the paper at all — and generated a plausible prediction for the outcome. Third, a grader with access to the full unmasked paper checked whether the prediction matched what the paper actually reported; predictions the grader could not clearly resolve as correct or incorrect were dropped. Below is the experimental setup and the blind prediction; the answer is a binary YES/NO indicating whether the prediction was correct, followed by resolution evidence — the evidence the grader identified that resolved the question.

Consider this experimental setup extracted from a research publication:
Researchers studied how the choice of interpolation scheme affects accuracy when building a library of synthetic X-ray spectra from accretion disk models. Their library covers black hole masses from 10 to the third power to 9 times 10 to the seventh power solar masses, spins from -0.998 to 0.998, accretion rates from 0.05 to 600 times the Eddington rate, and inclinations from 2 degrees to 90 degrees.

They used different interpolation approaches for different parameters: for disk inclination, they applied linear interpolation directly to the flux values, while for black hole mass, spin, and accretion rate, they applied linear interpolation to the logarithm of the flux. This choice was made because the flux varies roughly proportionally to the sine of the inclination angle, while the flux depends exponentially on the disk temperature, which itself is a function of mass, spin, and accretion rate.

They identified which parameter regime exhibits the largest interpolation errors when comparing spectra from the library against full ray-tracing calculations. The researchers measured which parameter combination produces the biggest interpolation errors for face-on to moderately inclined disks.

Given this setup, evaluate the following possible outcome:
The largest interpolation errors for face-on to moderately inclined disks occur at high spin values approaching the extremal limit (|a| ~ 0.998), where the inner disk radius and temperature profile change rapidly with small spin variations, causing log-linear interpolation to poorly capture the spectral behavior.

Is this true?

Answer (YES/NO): NO